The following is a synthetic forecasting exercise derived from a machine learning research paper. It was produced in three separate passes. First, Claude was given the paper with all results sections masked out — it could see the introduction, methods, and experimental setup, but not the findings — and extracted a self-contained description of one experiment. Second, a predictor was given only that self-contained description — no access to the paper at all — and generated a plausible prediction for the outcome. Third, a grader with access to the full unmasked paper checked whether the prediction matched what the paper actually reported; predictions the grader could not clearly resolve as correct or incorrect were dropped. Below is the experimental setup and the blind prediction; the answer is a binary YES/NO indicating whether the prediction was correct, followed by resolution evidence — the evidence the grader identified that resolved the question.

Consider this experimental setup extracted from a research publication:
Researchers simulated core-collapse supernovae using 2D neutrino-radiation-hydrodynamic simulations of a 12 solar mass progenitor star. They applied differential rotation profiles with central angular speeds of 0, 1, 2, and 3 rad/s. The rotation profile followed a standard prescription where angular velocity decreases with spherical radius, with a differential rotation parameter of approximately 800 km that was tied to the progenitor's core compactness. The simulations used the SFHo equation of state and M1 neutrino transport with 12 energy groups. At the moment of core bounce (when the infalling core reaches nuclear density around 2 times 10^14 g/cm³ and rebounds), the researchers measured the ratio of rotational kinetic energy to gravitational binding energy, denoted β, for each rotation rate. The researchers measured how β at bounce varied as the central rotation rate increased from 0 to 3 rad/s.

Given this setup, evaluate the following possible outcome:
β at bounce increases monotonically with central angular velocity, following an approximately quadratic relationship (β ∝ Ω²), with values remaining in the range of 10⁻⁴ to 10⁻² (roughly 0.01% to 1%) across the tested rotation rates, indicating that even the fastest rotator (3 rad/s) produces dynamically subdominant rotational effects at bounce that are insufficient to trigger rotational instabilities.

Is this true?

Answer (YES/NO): NO